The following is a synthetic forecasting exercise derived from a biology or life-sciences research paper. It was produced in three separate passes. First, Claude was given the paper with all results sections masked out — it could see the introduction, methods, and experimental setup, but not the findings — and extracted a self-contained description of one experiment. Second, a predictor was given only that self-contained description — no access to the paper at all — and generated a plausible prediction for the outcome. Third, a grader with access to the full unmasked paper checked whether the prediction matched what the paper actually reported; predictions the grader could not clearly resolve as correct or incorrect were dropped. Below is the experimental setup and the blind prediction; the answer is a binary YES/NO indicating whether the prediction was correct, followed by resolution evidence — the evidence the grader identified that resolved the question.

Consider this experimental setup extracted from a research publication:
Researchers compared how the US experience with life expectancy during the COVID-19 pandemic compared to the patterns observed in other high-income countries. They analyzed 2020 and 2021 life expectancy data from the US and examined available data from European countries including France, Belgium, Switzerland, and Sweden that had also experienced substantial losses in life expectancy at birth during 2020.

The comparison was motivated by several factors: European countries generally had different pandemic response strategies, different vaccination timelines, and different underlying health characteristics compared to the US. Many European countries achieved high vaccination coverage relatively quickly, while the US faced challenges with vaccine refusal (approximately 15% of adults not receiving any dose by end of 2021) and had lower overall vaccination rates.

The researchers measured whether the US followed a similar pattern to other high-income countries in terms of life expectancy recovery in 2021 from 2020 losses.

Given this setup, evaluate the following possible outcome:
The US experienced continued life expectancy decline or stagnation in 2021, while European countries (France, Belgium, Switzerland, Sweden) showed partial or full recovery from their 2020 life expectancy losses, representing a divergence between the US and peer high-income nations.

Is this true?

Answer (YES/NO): YES